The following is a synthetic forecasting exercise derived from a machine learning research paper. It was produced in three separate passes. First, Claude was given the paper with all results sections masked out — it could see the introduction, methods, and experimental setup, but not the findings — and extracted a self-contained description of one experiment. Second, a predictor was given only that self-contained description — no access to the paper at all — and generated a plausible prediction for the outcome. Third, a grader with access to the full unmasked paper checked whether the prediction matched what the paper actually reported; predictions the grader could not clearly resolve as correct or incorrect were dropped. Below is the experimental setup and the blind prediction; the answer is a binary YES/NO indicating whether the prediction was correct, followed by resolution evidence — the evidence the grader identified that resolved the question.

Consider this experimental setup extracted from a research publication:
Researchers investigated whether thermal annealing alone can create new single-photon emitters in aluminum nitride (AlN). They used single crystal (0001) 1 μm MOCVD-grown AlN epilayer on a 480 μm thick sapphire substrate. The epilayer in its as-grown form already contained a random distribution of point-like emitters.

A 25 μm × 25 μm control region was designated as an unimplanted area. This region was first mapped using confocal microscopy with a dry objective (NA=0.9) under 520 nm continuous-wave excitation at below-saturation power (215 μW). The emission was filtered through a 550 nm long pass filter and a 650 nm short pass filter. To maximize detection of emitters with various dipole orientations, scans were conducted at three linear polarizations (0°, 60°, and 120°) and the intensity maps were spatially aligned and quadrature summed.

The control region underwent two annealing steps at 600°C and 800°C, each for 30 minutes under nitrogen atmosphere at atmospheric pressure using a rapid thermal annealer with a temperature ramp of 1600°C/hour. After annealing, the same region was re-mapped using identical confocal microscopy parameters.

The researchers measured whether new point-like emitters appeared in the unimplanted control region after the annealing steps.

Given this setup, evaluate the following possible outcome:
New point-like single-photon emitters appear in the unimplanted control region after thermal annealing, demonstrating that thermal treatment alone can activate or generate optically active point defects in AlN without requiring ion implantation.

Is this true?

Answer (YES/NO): NO